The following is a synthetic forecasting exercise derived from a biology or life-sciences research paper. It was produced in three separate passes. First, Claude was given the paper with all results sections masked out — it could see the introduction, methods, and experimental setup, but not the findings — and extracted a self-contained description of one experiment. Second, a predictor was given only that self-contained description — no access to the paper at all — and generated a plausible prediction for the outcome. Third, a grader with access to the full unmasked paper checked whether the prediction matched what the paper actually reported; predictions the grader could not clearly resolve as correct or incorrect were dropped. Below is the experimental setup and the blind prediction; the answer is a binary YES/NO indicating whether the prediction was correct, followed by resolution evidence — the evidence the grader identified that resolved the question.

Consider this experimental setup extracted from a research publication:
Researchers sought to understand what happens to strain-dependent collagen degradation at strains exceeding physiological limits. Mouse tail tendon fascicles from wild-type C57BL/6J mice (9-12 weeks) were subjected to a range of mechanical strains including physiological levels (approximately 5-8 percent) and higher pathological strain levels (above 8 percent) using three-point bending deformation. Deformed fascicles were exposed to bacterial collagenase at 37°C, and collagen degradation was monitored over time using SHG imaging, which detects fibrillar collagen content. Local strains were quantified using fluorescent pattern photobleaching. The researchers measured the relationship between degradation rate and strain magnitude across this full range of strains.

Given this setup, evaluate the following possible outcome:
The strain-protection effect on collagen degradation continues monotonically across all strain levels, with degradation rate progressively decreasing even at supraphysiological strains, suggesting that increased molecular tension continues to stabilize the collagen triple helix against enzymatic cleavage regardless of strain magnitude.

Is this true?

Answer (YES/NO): NO